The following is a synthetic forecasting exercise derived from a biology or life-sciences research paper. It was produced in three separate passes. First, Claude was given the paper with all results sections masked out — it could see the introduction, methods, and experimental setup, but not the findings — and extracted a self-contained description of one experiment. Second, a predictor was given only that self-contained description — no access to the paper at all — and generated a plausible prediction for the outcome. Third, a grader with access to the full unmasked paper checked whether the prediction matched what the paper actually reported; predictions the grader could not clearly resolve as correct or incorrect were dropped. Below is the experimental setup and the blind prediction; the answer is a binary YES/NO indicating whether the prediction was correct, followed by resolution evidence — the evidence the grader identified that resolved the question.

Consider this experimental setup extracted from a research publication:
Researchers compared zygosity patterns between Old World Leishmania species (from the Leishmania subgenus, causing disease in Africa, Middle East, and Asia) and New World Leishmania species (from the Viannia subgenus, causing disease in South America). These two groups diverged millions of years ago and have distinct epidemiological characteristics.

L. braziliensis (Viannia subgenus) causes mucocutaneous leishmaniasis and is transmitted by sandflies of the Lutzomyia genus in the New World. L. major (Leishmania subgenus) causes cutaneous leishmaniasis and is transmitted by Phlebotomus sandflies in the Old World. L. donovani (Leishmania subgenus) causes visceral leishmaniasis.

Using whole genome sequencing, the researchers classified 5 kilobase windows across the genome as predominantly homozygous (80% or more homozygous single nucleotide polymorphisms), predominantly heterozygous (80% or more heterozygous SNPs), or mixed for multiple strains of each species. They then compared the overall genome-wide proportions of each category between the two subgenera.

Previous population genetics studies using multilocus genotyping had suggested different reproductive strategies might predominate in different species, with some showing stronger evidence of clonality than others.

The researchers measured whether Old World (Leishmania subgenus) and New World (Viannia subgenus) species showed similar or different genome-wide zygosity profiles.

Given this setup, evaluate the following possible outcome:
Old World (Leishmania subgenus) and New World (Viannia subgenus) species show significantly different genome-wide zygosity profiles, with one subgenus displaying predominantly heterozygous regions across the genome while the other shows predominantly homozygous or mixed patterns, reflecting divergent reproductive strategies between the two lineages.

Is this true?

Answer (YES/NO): NO